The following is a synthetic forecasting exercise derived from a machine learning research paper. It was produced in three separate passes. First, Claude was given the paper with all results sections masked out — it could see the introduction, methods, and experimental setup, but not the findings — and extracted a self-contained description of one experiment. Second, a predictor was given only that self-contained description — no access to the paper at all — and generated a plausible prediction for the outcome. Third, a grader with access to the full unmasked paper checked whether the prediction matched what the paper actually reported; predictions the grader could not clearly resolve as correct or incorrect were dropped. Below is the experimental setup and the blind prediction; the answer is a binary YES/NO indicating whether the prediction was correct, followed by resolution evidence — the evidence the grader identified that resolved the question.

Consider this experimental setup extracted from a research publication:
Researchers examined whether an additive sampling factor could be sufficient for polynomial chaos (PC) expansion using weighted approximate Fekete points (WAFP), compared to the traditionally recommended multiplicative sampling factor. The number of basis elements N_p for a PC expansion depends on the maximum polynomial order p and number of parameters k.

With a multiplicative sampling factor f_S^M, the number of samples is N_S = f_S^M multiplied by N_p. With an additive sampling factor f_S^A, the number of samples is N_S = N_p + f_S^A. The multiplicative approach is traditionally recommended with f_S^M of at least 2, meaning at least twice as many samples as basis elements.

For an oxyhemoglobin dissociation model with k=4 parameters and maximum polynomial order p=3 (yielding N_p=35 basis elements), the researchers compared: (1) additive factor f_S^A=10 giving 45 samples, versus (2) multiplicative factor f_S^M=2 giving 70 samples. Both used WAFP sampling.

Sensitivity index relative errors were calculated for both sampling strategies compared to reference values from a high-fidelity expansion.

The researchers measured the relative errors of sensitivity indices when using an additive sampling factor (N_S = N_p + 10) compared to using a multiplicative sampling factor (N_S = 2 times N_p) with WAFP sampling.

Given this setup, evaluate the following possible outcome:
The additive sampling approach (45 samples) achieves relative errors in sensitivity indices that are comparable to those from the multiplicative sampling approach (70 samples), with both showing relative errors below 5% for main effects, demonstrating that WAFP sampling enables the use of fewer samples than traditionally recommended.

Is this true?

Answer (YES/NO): YES